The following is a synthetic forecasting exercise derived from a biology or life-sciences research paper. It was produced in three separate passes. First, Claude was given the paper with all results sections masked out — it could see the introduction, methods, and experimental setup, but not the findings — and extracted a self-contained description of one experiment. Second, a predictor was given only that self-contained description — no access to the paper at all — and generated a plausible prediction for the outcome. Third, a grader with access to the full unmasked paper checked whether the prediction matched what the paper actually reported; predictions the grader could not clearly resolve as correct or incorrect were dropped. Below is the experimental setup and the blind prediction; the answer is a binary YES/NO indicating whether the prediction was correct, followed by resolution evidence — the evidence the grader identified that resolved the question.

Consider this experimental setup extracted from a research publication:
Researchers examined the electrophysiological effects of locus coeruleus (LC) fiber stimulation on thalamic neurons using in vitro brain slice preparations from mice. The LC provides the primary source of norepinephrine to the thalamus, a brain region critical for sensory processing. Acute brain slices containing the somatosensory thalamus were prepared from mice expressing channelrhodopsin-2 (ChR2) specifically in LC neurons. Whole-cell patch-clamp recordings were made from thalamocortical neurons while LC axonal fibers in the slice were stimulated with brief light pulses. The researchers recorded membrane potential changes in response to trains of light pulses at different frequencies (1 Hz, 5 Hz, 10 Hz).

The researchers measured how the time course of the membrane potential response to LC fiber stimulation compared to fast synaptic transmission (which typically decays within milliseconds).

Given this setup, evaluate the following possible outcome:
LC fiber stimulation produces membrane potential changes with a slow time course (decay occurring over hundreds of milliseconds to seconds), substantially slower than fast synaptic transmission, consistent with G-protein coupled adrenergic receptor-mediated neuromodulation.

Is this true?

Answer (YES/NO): YES